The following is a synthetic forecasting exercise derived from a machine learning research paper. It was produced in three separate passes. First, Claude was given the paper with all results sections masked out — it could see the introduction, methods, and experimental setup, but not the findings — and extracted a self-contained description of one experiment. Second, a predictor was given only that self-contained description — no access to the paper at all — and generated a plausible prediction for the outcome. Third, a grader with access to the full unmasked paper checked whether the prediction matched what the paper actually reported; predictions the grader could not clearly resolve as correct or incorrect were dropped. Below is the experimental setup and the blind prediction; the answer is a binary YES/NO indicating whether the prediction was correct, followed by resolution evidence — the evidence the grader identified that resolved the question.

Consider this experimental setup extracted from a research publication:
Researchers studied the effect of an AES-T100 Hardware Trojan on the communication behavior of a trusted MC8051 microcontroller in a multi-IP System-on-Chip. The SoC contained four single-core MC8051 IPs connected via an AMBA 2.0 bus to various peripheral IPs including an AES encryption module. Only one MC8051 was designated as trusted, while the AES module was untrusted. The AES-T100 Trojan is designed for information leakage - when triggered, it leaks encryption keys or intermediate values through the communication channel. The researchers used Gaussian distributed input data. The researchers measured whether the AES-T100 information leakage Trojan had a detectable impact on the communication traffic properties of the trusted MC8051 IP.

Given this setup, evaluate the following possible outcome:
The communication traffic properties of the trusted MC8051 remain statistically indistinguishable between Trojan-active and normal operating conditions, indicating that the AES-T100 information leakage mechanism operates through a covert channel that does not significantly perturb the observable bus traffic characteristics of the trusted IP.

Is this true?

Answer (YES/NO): NO